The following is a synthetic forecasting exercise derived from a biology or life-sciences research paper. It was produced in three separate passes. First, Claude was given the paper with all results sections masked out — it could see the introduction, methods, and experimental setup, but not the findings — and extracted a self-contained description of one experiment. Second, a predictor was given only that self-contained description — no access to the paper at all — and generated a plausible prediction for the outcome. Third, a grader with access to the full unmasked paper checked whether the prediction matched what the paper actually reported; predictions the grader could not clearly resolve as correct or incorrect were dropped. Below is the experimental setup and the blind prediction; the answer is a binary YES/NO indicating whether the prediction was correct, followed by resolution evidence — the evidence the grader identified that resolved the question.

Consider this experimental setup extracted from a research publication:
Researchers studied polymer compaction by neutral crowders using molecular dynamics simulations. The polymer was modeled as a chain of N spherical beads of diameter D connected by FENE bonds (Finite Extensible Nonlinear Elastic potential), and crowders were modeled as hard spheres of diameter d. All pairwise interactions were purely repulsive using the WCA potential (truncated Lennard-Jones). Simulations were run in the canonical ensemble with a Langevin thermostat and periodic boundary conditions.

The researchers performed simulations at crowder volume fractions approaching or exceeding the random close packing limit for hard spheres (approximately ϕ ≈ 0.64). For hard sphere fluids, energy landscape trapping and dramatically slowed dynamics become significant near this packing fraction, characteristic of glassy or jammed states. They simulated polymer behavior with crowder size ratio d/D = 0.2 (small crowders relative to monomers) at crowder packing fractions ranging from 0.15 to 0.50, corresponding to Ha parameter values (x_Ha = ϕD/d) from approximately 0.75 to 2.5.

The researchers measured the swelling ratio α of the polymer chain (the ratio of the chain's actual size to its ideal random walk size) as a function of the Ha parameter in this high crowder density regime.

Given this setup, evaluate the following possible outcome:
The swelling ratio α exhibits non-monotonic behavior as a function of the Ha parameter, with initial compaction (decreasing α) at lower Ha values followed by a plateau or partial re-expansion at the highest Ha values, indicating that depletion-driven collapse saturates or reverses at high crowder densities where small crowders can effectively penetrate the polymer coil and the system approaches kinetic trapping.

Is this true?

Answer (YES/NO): NO